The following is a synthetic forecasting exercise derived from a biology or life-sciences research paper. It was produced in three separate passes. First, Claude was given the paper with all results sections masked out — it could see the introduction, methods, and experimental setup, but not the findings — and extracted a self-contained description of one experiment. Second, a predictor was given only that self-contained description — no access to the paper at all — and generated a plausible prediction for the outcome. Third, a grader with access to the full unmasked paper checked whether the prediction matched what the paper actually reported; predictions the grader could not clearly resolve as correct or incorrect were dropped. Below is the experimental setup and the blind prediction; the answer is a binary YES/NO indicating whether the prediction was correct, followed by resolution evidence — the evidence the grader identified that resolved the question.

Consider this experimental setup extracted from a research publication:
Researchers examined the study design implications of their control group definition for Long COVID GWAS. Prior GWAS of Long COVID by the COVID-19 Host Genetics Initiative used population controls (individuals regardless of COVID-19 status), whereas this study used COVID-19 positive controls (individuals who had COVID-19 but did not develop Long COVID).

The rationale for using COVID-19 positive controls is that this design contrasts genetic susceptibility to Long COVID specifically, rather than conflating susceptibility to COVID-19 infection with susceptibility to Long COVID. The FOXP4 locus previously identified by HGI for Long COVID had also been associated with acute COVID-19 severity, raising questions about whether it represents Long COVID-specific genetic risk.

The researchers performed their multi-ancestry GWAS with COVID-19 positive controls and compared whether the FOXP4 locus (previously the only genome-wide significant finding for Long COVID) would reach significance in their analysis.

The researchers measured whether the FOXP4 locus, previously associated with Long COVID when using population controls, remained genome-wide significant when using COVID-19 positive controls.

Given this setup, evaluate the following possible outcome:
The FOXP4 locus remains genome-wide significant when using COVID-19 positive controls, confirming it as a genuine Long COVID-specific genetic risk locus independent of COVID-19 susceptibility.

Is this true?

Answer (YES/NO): NO